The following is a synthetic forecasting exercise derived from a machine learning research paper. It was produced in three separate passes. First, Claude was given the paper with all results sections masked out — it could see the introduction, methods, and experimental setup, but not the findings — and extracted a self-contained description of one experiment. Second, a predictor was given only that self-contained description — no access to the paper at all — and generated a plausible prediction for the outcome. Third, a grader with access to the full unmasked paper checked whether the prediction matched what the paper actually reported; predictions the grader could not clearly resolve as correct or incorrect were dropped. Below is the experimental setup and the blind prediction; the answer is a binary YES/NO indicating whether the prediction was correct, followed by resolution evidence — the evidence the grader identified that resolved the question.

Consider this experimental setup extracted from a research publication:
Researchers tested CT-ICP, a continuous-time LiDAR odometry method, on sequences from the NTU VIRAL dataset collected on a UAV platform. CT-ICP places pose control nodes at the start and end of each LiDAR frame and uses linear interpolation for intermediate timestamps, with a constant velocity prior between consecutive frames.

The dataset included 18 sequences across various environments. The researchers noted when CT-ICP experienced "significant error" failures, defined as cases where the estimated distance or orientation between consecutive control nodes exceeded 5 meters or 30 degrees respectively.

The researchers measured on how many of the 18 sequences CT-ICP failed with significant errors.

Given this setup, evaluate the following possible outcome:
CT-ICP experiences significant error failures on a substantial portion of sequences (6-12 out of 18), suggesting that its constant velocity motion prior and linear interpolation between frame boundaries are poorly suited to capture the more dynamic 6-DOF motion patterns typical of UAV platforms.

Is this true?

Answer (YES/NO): NO